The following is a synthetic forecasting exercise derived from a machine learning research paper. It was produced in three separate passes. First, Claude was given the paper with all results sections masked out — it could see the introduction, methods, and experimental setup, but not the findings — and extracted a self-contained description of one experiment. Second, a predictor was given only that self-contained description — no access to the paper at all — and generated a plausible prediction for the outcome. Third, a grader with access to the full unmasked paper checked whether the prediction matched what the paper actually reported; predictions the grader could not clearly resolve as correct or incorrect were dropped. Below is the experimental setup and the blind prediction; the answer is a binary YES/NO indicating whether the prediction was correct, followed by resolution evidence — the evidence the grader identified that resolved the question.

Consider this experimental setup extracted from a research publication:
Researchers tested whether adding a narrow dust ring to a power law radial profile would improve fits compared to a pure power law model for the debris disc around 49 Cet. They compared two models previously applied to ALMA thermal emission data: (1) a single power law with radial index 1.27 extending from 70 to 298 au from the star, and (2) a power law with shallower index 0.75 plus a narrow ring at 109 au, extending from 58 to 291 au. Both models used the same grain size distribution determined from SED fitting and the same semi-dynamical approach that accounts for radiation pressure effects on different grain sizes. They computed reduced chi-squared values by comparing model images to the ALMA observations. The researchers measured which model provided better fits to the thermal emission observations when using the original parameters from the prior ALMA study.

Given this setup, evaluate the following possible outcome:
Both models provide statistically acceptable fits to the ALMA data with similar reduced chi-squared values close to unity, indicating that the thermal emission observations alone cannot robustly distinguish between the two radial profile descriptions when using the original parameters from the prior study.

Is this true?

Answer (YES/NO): NO